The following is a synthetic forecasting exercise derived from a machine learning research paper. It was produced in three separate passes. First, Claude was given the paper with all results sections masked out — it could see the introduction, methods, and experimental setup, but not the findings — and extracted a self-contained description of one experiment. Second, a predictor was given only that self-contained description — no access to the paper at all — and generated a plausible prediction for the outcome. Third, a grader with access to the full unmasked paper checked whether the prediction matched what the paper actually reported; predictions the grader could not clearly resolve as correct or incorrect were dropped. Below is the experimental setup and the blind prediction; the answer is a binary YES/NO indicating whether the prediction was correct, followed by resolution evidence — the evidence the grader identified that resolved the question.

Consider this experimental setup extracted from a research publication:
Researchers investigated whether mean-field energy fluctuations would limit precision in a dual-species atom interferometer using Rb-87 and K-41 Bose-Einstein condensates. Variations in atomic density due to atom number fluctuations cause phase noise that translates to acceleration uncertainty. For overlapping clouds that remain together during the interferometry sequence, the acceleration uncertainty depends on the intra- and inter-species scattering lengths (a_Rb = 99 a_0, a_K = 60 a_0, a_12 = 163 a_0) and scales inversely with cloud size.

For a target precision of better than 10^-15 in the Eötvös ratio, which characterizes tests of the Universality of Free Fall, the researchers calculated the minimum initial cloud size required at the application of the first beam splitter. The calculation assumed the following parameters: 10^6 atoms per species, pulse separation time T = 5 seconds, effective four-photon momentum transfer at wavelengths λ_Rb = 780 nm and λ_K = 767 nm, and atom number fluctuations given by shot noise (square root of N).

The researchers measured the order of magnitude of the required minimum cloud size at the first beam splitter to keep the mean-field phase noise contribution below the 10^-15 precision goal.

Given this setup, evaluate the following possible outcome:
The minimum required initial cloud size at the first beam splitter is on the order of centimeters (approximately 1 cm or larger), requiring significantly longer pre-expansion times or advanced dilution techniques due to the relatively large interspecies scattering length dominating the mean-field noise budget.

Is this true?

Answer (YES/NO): NO